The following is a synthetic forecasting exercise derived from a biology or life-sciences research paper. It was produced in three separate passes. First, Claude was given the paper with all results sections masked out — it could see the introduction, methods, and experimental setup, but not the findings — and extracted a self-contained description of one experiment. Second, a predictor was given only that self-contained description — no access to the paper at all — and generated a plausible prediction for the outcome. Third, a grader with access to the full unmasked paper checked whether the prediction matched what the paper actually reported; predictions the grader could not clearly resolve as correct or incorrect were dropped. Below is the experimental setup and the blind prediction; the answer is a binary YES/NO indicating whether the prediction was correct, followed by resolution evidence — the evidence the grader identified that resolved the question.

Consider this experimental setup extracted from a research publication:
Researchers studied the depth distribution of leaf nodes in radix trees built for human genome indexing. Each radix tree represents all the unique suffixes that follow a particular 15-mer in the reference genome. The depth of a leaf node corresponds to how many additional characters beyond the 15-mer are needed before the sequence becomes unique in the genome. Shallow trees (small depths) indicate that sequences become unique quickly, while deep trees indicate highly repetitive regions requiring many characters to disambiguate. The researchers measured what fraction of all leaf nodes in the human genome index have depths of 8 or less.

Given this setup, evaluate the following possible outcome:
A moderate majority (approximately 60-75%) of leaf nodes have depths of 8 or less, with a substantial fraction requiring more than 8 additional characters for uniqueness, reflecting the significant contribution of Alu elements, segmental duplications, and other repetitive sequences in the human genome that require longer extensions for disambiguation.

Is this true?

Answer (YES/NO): NO